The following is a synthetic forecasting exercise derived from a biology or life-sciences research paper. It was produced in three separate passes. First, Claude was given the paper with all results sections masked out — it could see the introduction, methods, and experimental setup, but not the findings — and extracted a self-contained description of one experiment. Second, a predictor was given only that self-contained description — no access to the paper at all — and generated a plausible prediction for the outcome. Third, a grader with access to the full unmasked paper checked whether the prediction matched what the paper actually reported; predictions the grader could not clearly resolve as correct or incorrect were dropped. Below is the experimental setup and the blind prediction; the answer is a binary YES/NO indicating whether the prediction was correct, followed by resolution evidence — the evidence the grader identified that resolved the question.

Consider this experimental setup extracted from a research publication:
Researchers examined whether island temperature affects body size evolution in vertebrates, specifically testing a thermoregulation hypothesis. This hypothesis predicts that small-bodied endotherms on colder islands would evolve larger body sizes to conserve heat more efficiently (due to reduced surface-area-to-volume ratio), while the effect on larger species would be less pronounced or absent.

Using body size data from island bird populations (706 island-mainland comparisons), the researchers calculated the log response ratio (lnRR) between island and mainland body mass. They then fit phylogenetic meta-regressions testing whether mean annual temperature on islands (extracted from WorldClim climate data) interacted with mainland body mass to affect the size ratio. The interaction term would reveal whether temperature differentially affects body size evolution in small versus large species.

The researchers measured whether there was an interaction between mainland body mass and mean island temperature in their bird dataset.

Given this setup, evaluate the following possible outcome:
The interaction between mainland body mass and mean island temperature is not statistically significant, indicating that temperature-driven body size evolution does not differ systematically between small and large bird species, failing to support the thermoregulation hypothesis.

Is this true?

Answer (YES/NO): NO